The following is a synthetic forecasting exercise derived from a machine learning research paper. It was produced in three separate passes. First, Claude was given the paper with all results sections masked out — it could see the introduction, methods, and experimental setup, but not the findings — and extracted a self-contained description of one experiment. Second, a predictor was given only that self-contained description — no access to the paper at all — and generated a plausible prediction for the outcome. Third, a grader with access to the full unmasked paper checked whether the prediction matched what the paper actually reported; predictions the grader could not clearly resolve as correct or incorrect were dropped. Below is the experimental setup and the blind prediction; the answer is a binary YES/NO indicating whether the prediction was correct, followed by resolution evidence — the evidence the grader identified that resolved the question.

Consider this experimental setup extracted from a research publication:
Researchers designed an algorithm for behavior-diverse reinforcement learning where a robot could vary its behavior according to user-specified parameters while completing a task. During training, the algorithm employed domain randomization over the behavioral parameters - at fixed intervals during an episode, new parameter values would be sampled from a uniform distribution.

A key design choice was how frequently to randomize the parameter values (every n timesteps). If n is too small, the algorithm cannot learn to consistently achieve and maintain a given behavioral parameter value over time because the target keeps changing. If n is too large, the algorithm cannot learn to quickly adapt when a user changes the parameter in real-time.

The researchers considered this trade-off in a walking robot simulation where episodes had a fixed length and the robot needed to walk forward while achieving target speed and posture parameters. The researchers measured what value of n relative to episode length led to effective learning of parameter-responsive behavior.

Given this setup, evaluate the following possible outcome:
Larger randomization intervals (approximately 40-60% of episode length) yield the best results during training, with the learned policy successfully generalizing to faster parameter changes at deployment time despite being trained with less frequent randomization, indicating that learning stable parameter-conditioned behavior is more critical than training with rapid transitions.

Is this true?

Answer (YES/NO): NO